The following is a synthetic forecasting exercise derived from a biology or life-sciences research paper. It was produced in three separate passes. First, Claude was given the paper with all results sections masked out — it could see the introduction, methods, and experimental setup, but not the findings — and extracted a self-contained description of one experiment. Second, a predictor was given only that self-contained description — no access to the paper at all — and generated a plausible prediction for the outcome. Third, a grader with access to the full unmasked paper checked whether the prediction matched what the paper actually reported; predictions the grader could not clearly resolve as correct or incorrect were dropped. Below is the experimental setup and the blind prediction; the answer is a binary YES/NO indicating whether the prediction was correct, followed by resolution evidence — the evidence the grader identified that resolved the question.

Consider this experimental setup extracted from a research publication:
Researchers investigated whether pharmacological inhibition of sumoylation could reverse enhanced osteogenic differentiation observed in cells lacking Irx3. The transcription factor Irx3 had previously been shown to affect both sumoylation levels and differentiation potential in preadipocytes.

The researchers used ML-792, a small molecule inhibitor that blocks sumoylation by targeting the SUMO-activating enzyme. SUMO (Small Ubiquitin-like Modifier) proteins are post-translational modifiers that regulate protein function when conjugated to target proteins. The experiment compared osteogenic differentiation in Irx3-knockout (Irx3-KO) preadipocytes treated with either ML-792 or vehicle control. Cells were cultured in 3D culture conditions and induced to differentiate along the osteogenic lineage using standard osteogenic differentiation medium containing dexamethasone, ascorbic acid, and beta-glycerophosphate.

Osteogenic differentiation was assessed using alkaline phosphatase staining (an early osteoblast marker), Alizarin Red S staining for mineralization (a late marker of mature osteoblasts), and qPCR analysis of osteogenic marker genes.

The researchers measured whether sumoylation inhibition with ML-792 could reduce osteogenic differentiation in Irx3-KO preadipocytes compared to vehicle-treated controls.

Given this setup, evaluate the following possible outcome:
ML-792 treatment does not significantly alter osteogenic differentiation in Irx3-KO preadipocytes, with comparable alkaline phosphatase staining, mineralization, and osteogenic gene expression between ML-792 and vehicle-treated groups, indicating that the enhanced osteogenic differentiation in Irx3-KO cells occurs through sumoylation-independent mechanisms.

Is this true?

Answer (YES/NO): NO